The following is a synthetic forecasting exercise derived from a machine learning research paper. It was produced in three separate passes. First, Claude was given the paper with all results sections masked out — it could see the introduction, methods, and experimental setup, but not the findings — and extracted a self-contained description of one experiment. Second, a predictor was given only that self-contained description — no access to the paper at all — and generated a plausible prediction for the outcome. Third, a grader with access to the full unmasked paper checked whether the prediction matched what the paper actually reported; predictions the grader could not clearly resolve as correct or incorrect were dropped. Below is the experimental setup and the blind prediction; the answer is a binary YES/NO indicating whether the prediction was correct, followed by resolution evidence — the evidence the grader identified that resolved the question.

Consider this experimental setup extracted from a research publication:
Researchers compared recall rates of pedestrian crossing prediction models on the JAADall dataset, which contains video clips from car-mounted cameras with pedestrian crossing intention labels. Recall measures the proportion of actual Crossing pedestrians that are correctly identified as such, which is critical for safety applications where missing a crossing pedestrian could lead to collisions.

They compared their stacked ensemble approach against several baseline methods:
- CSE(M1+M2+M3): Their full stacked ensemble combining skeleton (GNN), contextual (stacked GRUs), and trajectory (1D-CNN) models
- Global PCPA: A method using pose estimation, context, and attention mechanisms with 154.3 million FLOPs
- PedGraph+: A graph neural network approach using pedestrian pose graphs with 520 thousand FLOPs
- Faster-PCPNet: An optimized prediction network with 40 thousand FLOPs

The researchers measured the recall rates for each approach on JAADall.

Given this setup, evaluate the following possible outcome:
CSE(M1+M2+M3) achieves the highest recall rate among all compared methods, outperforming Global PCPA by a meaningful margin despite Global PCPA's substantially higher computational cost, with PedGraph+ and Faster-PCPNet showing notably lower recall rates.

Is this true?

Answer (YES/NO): NO